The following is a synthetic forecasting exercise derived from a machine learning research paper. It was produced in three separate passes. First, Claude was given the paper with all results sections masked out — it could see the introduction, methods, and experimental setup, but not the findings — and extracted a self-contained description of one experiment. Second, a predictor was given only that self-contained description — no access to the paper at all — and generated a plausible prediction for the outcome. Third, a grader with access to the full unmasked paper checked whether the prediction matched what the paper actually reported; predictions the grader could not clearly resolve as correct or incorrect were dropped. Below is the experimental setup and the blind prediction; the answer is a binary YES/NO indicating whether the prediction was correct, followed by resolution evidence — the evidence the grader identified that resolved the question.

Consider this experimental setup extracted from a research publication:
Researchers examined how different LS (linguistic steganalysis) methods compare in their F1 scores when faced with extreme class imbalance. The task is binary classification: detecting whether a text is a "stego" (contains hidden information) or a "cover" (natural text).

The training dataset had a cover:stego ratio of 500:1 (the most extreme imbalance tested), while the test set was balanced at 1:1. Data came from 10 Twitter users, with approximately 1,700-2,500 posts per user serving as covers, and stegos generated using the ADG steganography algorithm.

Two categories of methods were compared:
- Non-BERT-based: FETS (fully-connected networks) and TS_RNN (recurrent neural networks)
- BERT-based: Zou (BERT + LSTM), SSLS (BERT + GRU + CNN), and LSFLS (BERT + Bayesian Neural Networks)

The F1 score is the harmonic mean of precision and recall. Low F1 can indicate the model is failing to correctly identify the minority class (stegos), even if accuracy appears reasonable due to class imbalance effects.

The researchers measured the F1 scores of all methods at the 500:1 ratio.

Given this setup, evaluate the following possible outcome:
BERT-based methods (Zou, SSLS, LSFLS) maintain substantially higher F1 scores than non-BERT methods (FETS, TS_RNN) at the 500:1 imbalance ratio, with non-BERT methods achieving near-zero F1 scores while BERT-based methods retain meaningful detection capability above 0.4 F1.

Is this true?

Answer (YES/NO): NO